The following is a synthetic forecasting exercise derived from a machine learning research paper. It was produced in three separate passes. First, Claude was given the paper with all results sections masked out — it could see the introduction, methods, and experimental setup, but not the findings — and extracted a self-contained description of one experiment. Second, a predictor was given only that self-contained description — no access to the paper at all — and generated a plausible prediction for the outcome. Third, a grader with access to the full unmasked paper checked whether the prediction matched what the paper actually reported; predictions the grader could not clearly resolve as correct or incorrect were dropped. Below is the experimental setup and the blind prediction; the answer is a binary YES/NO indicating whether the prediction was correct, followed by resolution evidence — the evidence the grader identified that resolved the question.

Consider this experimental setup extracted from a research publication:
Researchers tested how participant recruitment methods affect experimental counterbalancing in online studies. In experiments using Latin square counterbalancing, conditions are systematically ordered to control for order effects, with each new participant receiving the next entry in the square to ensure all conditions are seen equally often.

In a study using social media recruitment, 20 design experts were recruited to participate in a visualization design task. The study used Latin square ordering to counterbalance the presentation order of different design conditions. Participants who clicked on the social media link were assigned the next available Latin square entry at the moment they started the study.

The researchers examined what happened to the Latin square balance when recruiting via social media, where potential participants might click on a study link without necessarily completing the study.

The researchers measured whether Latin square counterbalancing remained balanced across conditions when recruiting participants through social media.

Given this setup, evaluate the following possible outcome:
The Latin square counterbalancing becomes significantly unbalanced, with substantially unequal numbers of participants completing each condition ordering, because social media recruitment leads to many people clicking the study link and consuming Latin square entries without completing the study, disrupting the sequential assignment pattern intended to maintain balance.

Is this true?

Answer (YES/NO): YES